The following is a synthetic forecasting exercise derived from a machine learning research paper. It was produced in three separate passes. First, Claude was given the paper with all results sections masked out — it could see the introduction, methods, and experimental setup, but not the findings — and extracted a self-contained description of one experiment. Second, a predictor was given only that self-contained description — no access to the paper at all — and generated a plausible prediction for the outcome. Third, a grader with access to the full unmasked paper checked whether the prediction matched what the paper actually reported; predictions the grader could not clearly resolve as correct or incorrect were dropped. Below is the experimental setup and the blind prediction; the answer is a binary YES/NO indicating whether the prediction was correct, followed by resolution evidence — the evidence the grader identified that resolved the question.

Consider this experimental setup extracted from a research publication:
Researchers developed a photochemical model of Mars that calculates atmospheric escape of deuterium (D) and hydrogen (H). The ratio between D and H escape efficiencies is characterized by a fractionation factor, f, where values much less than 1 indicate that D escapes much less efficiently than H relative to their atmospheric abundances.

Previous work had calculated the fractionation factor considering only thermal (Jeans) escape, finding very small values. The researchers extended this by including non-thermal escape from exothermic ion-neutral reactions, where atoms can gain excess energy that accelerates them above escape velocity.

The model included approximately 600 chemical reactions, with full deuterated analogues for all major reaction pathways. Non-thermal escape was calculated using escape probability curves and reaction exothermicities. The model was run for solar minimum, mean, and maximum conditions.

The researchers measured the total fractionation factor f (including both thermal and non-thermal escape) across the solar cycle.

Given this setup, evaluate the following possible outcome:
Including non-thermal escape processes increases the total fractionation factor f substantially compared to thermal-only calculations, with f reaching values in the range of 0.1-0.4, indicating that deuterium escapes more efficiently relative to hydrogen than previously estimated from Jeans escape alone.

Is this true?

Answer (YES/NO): NO